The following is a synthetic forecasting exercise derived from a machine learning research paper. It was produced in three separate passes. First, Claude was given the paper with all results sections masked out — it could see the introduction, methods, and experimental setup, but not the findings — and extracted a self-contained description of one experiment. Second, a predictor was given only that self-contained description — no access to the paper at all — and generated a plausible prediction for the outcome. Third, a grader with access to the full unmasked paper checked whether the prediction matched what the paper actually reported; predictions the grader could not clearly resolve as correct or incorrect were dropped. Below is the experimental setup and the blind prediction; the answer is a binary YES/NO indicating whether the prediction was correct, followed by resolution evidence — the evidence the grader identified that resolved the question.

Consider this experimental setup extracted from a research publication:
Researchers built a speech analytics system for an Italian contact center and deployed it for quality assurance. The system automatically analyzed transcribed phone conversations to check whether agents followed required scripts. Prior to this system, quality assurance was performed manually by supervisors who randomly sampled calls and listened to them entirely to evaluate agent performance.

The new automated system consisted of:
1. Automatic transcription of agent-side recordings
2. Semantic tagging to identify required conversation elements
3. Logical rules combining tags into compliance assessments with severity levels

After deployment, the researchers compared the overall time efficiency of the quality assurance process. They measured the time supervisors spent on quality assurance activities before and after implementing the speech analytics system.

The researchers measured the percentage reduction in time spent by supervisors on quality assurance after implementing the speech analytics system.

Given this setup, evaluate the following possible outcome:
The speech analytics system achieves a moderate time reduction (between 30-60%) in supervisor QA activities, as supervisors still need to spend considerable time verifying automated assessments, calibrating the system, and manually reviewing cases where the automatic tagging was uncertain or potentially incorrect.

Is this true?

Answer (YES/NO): NO